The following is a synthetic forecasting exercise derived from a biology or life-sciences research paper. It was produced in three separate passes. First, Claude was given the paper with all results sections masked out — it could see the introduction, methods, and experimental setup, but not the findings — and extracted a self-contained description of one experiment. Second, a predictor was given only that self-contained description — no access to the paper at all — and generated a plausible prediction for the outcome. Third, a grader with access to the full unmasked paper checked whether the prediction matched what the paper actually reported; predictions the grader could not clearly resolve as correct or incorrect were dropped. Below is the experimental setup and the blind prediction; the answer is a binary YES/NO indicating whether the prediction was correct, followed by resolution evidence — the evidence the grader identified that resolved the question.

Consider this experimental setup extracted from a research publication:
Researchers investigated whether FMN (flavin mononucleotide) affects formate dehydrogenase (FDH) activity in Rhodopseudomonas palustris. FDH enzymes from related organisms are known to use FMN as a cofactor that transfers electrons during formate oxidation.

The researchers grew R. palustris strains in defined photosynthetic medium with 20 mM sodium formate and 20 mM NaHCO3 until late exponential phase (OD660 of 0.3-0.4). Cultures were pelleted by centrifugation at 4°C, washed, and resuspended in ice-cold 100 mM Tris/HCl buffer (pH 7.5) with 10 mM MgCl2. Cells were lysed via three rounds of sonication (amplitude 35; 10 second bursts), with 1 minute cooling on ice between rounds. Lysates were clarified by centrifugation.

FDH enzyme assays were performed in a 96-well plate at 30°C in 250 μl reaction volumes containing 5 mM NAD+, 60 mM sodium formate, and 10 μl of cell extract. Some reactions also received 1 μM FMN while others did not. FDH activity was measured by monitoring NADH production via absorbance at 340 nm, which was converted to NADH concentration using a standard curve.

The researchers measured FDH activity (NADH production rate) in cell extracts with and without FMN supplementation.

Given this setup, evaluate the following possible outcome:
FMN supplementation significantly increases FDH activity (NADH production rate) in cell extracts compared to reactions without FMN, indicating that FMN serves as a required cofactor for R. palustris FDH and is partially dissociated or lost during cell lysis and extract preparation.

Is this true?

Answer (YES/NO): YES